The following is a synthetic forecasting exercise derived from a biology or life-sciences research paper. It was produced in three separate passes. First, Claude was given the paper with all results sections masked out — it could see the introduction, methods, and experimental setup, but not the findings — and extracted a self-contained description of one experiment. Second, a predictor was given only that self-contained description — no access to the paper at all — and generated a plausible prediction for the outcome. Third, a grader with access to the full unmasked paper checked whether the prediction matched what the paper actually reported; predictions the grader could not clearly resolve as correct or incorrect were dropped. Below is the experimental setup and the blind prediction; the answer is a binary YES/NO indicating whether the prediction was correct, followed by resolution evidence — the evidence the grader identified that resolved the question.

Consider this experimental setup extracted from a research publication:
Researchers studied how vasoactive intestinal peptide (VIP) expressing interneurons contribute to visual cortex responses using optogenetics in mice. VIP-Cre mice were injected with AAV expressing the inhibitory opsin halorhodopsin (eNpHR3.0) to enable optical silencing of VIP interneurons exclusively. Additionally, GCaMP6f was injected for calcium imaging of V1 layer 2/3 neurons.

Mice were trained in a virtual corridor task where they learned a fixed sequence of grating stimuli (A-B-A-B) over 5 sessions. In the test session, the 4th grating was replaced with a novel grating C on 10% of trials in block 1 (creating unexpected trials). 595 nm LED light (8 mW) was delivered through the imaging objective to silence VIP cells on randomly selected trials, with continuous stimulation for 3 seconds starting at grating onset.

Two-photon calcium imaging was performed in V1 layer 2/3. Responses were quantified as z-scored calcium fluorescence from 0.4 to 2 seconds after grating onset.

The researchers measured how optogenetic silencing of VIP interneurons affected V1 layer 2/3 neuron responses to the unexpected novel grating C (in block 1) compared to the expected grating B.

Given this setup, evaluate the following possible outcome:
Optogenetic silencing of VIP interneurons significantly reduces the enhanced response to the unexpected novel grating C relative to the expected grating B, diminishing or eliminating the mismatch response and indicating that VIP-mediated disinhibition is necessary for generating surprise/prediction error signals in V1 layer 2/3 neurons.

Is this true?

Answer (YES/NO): YES